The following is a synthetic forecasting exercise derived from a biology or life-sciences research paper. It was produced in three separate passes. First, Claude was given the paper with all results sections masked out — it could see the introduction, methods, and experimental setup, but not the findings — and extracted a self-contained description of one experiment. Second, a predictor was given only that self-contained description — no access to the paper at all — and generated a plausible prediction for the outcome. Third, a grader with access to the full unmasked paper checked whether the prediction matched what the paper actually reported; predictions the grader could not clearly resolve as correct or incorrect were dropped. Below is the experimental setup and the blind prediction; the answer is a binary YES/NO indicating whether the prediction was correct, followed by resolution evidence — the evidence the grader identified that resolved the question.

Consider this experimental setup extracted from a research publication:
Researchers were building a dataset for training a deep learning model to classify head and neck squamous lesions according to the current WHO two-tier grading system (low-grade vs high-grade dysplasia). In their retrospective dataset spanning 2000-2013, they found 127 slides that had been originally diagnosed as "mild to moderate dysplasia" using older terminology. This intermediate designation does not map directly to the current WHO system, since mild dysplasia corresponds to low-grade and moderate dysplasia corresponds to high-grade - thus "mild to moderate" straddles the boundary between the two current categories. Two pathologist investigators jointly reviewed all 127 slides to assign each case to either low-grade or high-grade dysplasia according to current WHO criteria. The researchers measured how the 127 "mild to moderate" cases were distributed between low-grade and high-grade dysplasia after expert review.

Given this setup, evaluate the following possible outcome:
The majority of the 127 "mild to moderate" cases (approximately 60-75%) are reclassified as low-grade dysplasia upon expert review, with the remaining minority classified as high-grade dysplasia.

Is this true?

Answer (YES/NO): NO